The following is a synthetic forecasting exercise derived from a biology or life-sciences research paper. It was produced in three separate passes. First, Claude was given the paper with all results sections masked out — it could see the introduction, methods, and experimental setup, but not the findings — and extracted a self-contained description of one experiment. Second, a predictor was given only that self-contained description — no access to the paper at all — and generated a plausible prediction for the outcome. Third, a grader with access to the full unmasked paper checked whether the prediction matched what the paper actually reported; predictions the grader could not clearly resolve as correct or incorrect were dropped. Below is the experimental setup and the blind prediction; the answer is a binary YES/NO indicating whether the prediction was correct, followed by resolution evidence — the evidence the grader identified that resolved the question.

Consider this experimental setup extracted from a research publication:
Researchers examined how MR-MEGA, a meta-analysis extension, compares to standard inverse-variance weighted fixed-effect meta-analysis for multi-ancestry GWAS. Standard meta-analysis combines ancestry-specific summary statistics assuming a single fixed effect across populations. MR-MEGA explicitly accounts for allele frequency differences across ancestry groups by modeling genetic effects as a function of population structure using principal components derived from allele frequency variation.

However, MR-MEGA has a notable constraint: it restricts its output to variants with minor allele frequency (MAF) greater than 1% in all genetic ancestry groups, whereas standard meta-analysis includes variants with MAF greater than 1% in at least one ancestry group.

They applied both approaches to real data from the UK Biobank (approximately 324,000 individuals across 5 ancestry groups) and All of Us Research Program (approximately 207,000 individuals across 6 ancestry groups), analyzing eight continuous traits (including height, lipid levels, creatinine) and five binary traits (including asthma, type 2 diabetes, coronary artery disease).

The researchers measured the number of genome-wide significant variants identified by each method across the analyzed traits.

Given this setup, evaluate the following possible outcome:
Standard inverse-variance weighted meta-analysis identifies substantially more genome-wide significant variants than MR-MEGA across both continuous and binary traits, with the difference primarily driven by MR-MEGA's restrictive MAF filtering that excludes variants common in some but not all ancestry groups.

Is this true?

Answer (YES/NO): NO